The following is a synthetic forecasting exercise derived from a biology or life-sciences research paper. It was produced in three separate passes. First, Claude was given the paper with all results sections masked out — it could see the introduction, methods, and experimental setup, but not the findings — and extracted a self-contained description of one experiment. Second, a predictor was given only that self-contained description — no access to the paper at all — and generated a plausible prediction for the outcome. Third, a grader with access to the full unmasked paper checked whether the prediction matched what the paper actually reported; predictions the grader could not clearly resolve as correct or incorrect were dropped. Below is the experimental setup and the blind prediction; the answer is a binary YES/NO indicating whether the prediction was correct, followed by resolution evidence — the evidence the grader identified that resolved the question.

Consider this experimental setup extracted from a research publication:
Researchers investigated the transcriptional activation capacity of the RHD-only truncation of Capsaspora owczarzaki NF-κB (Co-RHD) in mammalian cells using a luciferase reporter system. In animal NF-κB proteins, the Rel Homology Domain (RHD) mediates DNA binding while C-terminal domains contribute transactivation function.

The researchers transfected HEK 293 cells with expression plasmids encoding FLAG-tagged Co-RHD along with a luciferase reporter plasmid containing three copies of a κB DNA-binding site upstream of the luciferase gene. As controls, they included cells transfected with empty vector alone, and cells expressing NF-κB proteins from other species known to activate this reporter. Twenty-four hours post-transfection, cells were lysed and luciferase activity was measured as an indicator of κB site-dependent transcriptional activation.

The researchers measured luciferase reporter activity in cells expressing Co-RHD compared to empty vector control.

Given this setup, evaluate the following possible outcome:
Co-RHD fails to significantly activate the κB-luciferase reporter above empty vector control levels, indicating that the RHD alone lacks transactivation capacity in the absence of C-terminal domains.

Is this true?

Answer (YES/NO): NO